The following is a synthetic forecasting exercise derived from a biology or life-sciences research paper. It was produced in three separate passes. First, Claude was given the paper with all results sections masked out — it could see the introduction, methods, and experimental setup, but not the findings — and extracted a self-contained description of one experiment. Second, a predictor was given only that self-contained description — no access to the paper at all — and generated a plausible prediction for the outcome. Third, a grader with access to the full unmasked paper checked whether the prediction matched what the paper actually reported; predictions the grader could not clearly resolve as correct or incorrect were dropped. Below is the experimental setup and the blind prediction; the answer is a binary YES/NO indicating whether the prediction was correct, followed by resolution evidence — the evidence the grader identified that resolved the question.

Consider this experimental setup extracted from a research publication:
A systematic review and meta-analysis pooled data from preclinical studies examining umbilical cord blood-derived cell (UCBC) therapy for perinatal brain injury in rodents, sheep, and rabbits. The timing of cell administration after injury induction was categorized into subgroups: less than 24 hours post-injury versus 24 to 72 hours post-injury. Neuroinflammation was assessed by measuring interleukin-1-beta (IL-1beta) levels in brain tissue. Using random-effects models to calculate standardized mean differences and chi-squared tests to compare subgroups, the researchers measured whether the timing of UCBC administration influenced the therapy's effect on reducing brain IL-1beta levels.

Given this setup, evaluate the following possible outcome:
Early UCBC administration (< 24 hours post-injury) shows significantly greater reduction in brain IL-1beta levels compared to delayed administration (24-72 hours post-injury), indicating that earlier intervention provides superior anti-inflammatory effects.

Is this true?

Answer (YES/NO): NO